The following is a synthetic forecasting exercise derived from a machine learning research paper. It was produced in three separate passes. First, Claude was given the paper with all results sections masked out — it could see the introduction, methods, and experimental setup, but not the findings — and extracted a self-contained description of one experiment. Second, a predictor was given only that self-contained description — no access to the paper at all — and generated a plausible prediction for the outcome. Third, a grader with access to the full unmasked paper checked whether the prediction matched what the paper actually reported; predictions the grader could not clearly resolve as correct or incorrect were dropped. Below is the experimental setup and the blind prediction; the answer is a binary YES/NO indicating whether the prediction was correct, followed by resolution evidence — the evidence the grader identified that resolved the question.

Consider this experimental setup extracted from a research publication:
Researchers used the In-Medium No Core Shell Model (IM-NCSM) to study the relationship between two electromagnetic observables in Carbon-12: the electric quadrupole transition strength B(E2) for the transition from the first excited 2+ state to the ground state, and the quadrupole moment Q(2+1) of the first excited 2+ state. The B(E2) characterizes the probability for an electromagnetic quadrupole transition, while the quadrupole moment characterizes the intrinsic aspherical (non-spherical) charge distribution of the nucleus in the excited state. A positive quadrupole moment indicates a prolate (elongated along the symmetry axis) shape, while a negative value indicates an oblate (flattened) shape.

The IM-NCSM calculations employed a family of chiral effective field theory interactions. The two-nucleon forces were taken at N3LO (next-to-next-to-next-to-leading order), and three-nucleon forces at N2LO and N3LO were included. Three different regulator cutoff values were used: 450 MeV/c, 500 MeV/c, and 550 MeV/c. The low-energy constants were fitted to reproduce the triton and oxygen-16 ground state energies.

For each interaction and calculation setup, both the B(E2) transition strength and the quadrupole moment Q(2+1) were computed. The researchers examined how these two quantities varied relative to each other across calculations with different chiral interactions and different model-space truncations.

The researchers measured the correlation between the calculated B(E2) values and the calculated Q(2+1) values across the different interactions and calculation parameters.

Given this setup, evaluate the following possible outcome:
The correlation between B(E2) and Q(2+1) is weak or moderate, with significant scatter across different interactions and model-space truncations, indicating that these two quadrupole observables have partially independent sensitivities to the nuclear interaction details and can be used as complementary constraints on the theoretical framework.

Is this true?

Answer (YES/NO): NO